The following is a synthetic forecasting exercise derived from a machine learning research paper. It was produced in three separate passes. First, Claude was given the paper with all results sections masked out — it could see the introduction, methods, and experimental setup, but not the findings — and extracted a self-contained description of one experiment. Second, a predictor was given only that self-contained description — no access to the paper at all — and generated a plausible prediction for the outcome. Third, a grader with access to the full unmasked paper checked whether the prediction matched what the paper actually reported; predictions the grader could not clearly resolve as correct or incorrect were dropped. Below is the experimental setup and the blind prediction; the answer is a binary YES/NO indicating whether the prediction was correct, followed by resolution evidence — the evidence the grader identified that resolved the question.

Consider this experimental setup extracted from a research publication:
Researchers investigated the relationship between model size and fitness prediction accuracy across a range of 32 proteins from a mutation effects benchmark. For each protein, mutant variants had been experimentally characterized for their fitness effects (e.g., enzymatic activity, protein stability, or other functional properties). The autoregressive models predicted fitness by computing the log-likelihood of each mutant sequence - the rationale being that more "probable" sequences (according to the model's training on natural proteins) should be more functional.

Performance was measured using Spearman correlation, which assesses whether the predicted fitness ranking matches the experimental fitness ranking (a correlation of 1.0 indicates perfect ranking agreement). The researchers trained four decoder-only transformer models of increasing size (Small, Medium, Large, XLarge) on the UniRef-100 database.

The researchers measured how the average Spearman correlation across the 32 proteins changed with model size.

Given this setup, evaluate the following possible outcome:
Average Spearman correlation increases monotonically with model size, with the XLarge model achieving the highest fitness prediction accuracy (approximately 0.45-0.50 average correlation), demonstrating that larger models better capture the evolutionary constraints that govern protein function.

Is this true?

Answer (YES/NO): YES